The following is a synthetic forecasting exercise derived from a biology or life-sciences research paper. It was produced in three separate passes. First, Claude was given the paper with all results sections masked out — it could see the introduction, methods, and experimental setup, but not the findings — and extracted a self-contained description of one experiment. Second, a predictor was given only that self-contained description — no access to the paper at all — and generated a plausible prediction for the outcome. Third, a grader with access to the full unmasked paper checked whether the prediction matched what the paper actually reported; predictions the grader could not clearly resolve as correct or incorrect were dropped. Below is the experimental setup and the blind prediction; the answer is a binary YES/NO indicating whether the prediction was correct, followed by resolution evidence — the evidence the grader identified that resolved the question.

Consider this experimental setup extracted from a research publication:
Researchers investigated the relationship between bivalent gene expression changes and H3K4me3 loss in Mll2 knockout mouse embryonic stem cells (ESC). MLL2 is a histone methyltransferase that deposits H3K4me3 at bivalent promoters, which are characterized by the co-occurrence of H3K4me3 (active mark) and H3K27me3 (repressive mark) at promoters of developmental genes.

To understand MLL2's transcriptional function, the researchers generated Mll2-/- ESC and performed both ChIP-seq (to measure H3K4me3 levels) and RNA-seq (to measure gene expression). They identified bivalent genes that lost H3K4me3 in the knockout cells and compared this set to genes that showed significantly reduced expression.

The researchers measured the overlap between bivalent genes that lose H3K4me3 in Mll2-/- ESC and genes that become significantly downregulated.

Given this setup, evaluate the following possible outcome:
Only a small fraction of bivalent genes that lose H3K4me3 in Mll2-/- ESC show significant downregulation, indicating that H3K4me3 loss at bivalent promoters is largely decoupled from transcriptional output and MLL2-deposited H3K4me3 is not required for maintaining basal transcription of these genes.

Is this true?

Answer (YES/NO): YES